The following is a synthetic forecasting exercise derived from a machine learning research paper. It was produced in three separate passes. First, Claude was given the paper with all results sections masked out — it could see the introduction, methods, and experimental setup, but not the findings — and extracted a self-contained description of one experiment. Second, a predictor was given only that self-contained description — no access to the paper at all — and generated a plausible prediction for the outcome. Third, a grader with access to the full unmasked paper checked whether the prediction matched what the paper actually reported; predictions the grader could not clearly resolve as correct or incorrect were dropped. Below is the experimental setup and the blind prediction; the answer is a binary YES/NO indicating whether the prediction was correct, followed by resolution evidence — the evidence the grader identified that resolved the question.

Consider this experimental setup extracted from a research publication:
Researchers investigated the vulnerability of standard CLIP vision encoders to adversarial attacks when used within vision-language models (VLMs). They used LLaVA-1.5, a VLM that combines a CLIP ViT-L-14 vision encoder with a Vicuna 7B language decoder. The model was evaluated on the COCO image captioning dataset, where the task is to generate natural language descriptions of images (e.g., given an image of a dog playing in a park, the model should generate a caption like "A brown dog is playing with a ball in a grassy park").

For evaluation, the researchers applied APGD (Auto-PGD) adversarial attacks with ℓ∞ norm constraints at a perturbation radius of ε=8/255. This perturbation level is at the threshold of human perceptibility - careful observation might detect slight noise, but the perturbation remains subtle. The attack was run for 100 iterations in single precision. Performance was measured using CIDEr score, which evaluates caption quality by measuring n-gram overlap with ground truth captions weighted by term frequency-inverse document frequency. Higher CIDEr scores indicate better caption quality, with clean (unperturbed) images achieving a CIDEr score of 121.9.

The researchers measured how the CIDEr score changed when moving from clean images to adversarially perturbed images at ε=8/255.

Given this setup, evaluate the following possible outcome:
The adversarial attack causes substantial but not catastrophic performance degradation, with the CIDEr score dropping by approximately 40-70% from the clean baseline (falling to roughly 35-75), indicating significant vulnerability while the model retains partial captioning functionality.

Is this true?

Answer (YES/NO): NO